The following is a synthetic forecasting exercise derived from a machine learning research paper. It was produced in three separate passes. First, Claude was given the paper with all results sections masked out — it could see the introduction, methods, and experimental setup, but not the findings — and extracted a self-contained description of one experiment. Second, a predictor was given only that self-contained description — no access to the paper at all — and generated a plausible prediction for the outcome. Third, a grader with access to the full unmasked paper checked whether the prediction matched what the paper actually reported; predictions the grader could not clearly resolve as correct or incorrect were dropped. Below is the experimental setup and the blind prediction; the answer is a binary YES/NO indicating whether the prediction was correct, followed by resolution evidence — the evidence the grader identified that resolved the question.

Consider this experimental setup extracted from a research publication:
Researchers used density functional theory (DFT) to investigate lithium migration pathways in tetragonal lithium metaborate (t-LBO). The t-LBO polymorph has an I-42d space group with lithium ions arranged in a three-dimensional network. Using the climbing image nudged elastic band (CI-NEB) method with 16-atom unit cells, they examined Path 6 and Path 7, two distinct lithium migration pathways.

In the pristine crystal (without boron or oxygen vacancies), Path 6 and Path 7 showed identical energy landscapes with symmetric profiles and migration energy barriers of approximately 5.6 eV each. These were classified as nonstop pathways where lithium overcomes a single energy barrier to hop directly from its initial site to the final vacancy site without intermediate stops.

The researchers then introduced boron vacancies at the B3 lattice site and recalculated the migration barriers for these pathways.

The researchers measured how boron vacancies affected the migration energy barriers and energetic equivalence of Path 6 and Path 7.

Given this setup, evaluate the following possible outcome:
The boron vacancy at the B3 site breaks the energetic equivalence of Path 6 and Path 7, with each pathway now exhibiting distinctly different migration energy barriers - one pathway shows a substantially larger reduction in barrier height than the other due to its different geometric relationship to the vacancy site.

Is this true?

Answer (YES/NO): NO